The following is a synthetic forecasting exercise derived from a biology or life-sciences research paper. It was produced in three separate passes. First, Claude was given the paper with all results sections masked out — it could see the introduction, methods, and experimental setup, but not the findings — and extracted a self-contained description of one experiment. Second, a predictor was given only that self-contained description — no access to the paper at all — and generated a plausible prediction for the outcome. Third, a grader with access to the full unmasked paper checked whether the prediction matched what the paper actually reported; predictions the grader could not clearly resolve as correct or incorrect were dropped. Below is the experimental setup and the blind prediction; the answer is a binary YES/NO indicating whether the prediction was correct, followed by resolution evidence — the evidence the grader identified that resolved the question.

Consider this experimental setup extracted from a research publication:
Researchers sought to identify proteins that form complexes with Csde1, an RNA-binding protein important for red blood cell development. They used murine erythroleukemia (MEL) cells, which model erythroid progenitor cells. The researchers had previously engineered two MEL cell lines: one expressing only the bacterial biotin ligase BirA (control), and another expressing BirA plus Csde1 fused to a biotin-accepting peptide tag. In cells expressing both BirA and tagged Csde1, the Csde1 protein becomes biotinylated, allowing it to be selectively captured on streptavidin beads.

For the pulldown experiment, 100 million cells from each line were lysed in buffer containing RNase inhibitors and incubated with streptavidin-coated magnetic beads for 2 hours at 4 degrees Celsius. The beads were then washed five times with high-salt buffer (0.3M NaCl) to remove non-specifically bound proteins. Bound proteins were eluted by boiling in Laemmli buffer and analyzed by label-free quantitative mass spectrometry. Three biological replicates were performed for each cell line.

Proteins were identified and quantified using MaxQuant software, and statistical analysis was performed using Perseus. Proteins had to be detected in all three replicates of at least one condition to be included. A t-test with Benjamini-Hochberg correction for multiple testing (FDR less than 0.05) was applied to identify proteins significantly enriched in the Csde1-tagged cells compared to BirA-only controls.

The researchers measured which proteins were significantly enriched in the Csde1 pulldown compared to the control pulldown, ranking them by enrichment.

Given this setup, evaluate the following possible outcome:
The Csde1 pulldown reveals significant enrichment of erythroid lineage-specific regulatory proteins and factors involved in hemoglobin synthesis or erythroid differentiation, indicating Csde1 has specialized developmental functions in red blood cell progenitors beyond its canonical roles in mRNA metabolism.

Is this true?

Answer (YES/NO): NO